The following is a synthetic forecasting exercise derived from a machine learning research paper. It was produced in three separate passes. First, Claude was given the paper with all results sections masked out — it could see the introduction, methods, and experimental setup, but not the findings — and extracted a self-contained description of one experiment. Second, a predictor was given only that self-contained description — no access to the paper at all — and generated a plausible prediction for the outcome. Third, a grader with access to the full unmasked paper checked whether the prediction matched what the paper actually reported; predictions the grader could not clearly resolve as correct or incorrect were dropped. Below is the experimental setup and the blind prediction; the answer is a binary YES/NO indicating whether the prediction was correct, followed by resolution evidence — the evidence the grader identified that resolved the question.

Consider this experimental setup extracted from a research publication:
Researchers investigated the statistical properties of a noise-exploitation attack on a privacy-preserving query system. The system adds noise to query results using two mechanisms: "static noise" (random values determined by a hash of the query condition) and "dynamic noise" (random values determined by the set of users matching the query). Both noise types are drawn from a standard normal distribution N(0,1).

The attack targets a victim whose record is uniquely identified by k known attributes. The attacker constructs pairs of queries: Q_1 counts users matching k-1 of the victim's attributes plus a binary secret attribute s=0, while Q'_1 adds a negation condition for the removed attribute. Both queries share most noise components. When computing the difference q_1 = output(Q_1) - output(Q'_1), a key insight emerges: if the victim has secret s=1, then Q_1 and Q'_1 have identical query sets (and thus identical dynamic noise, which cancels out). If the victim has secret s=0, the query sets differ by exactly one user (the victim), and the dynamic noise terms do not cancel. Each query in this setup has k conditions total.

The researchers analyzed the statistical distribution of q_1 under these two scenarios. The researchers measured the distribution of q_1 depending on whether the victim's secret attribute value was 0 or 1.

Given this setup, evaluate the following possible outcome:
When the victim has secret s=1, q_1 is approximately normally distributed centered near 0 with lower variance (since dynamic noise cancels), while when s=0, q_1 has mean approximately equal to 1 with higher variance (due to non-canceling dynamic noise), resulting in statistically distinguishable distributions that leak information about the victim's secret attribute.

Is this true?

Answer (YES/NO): YES